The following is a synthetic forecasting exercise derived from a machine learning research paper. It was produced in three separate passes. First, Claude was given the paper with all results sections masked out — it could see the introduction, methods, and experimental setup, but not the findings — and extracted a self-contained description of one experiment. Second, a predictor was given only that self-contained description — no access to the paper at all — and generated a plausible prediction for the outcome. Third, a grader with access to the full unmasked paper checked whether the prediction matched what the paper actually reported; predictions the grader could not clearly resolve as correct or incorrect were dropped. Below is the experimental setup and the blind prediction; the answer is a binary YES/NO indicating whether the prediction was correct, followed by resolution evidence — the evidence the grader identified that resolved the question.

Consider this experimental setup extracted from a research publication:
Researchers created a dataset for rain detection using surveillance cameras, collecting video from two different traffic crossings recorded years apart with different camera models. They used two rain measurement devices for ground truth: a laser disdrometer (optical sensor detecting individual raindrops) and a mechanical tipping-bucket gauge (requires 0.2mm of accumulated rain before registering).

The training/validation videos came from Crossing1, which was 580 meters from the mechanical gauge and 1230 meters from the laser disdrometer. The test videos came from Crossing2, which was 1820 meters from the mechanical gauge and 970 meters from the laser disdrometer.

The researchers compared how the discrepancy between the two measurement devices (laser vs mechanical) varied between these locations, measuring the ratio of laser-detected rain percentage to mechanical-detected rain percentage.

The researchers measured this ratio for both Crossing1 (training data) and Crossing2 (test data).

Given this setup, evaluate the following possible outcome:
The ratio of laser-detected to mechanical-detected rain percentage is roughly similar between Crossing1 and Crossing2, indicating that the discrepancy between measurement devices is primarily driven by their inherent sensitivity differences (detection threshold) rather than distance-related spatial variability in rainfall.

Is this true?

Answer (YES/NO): NO